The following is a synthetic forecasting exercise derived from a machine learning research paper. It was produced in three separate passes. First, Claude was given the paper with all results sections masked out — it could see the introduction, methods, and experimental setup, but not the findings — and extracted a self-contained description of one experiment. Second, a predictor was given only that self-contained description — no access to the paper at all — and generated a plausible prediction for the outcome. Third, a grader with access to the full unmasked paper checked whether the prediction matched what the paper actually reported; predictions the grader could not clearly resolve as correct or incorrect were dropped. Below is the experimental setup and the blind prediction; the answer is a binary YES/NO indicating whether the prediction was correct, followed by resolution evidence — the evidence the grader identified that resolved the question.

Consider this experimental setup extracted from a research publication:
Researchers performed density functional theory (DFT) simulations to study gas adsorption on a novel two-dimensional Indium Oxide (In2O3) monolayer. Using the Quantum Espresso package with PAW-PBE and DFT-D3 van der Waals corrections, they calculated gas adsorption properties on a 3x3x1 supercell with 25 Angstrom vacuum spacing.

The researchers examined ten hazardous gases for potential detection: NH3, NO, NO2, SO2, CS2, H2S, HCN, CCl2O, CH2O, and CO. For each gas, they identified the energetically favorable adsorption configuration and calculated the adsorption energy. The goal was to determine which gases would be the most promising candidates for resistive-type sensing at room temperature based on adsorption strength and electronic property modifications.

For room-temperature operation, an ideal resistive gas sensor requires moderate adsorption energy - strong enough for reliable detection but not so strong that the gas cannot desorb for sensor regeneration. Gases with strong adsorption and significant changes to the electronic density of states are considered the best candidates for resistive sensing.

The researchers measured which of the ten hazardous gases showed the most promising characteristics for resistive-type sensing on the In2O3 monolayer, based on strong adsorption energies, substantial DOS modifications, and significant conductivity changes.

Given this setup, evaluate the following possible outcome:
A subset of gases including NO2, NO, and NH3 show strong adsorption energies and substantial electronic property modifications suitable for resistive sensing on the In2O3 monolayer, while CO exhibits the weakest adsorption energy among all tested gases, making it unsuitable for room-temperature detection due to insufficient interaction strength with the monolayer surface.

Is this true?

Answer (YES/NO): NO